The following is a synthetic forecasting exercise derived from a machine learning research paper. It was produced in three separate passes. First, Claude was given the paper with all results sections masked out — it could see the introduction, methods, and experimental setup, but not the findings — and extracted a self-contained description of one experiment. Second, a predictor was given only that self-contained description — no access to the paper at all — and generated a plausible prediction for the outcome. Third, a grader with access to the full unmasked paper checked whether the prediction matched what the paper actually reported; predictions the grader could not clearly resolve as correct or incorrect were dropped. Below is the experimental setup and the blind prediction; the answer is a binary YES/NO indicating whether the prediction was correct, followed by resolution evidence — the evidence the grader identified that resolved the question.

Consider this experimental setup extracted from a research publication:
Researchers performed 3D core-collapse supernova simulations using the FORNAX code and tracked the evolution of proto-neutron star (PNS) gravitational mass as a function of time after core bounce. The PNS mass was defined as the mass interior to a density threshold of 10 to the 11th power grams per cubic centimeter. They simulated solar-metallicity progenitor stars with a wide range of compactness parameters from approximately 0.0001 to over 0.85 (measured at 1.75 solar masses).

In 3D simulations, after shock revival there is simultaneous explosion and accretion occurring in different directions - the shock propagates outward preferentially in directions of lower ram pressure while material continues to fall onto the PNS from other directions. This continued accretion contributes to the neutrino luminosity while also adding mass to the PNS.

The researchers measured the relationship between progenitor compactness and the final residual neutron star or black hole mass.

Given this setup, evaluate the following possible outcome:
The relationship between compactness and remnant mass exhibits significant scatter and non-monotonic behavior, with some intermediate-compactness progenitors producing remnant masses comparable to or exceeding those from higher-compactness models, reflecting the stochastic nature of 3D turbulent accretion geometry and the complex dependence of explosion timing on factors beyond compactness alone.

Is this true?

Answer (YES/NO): NO